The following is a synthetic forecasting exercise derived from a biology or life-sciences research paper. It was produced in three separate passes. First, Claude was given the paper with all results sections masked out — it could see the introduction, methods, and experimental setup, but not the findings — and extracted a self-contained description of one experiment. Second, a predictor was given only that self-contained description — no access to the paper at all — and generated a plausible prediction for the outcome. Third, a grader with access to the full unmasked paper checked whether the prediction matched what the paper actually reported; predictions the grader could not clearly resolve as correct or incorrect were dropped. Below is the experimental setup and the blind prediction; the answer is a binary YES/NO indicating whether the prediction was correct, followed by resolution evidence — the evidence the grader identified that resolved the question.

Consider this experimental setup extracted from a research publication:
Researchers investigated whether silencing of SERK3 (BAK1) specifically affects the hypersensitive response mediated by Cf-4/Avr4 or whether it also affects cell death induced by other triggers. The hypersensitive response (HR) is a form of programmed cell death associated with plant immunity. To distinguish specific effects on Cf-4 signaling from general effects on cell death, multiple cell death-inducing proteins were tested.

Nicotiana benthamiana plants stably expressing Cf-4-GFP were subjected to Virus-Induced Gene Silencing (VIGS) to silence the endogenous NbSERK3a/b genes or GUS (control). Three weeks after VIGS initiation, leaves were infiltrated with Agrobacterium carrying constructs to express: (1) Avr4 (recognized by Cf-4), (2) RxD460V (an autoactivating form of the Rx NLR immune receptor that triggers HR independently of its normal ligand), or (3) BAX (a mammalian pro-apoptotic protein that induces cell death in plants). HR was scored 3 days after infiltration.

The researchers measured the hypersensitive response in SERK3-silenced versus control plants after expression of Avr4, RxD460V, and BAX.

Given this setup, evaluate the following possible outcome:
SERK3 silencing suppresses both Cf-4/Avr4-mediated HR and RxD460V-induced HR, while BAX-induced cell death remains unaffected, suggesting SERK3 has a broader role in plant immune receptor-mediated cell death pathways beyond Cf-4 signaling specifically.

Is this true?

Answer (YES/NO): NO